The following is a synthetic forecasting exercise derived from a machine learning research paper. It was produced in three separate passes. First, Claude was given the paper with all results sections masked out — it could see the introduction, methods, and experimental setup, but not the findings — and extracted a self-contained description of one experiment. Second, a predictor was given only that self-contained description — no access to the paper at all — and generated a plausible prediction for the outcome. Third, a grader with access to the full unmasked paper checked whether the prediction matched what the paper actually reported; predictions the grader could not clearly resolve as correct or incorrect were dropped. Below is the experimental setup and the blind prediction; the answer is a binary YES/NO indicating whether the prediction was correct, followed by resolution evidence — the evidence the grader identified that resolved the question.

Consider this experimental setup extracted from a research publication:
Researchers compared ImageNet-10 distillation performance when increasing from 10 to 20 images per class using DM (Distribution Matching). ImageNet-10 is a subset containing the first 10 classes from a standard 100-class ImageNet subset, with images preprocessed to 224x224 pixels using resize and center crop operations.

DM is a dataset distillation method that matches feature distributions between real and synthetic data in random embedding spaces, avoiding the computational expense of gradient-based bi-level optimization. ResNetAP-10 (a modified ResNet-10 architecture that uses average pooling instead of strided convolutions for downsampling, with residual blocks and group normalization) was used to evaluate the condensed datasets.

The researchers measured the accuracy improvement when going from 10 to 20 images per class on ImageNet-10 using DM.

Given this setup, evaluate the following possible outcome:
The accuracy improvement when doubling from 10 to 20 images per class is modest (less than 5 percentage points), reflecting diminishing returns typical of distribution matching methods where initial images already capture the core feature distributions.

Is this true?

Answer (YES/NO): NO